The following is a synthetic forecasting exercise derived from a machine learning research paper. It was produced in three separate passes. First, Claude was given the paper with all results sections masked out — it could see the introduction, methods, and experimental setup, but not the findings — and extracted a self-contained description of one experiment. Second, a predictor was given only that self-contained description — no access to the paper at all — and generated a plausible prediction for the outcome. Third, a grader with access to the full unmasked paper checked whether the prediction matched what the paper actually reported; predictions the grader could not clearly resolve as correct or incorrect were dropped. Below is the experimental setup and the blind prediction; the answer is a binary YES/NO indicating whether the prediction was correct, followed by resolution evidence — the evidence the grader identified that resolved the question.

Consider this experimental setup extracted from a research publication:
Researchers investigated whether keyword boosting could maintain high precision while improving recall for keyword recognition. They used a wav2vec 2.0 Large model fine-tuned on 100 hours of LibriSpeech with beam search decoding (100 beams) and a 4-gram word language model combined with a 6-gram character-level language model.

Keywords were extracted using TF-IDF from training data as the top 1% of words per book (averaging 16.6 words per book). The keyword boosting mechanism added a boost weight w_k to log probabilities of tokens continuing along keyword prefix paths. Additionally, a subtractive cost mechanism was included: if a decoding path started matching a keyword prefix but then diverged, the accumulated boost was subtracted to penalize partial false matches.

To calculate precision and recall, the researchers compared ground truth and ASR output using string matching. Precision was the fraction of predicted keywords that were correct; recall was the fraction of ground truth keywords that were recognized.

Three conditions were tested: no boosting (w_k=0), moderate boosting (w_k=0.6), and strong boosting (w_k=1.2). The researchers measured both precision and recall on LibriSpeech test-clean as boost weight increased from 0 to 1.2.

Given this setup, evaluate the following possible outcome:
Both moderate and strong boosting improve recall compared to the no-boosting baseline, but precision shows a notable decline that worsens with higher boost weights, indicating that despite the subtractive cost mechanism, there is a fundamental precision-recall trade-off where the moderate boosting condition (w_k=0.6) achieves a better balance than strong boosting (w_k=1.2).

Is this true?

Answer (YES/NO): NO